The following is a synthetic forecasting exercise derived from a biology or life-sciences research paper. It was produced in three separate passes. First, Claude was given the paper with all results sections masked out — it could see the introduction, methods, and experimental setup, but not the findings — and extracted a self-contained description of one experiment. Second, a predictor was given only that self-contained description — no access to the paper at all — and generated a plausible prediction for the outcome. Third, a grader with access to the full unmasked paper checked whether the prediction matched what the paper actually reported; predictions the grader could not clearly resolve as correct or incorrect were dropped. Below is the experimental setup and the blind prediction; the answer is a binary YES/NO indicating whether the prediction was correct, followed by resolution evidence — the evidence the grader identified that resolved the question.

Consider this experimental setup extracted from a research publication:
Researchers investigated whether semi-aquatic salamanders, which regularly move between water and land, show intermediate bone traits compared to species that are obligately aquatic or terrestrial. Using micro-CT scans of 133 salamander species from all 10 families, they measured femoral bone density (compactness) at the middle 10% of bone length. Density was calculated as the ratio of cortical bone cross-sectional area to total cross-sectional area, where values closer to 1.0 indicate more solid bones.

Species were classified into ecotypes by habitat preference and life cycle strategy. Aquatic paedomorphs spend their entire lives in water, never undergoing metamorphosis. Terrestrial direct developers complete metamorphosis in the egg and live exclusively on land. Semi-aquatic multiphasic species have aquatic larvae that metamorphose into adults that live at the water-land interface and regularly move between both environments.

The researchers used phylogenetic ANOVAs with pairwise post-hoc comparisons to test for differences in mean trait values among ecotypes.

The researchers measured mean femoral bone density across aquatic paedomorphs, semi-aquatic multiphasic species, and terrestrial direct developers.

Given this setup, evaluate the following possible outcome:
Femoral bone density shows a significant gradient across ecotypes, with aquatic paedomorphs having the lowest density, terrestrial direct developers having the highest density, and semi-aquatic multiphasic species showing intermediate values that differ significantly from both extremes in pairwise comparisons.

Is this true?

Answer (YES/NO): NO